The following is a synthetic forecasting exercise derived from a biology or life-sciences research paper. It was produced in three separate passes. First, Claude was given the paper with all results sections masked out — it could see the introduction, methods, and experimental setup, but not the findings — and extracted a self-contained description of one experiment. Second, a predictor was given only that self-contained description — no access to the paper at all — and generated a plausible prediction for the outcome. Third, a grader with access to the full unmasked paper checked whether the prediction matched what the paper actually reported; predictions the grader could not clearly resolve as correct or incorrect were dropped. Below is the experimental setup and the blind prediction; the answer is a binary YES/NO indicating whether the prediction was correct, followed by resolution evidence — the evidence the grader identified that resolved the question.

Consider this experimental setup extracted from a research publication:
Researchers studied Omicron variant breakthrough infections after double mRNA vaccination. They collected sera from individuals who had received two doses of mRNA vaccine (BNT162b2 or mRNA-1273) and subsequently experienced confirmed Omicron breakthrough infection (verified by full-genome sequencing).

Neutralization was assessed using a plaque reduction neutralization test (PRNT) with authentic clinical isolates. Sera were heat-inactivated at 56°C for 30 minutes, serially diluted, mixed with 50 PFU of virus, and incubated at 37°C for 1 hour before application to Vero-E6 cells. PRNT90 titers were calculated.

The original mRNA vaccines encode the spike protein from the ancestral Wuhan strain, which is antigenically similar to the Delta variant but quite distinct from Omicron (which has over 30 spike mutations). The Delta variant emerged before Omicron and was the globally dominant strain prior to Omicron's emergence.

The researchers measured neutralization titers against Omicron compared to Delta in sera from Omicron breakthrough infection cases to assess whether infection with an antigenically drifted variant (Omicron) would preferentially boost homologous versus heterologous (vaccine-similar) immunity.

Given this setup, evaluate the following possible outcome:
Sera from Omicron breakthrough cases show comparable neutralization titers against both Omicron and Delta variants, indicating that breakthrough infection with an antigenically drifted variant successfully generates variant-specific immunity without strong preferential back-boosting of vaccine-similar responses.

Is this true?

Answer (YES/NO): NO